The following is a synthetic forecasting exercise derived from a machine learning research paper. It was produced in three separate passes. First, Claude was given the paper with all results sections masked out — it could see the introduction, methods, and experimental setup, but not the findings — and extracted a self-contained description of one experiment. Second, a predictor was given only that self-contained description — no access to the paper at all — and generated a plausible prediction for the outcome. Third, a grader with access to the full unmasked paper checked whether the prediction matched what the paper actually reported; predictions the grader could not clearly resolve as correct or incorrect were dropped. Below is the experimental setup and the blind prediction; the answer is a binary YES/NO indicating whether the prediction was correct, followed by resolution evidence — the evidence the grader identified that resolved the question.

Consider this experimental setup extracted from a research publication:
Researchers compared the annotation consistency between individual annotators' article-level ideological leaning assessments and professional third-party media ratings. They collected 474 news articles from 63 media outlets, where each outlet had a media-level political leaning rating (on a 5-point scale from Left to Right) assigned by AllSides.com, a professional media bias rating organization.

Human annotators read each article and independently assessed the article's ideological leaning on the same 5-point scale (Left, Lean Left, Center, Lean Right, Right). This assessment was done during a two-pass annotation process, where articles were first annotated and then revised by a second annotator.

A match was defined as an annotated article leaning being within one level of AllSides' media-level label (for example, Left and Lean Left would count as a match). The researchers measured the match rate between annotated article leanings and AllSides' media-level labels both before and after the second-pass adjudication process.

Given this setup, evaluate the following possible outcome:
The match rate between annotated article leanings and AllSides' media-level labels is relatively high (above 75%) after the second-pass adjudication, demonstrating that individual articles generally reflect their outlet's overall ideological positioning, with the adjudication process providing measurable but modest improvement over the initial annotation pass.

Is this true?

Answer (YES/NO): YES